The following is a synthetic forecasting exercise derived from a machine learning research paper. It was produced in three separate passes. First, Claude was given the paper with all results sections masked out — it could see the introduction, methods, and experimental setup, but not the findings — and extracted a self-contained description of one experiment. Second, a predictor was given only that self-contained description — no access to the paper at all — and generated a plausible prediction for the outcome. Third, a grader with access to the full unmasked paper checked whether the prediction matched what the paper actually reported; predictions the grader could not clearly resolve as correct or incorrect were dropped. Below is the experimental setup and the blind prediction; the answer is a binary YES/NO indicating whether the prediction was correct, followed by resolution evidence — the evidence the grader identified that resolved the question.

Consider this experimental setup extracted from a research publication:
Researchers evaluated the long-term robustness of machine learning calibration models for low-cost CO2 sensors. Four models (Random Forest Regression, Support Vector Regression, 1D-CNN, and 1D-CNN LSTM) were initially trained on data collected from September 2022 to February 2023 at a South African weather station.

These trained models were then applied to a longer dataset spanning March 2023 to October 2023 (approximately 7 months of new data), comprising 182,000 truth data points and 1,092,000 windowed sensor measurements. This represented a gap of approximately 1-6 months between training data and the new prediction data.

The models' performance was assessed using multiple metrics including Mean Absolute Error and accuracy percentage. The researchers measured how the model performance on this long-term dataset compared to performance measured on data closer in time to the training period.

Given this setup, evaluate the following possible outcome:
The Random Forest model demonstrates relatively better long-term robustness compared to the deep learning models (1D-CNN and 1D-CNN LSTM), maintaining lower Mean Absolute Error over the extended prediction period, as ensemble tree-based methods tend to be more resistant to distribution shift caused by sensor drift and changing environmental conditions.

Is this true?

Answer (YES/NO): NO